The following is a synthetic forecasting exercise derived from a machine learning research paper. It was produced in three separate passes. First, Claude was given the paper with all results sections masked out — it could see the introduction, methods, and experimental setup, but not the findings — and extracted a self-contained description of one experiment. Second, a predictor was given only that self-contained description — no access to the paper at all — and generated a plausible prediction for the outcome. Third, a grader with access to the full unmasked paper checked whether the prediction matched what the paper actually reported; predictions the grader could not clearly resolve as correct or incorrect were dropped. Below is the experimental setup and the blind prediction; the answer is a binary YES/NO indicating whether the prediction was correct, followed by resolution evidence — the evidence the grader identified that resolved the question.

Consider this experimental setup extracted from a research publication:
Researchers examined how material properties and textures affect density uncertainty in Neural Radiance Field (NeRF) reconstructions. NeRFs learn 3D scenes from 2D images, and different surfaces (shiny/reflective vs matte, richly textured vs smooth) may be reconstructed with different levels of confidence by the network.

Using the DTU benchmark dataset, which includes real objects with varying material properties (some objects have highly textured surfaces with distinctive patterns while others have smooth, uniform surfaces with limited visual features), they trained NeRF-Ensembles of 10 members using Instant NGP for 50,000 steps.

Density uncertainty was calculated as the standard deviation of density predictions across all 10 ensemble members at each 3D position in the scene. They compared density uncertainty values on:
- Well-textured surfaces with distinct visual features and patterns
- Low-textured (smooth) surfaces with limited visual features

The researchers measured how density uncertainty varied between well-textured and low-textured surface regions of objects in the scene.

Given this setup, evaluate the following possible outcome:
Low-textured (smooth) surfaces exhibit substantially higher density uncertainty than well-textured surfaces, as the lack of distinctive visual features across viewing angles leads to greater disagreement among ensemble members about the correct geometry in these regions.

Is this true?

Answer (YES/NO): YES